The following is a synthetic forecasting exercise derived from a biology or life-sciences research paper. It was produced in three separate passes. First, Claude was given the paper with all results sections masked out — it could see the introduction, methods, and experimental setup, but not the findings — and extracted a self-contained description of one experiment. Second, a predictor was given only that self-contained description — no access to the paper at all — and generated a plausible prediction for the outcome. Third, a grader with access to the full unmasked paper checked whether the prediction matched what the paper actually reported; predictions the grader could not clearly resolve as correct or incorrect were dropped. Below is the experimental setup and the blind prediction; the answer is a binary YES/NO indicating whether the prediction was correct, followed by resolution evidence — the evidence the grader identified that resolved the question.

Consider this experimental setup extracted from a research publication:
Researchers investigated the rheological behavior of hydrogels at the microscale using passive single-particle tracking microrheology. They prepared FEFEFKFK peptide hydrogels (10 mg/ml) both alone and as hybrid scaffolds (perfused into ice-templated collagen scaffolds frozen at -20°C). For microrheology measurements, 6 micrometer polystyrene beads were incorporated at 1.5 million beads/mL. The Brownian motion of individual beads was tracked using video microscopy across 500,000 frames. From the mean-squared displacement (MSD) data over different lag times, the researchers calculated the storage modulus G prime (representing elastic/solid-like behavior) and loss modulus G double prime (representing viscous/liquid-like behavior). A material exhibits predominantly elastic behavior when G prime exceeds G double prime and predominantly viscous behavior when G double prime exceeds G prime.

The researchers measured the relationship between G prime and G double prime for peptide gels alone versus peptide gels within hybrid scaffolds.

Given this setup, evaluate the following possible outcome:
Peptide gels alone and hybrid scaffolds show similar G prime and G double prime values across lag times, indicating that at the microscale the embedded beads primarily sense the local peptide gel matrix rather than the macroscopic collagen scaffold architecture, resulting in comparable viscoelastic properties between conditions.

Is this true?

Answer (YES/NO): YES